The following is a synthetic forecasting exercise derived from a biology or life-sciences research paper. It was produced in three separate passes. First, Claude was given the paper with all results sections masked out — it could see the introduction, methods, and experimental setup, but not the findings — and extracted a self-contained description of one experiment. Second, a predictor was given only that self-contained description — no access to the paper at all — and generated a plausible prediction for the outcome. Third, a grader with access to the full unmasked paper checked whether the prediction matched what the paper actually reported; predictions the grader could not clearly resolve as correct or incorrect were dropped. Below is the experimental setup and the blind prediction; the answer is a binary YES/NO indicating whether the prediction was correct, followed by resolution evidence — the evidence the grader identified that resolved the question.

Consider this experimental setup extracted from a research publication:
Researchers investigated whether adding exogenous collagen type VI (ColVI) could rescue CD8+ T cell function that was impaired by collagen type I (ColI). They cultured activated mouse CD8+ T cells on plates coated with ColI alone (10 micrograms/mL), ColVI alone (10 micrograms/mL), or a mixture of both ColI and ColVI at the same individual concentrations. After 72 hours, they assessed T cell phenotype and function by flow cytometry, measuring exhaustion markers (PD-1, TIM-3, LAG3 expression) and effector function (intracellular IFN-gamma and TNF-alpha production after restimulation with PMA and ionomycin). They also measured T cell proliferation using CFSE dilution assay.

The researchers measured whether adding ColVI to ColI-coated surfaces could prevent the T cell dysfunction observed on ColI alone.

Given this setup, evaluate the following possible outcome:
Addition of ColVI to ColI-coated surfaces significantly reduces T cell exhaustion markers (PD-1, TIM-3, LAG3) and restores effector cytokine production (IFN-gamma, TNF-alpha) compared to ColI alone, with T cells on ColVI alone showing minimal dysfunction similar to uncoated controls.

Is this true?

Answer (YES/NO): NO